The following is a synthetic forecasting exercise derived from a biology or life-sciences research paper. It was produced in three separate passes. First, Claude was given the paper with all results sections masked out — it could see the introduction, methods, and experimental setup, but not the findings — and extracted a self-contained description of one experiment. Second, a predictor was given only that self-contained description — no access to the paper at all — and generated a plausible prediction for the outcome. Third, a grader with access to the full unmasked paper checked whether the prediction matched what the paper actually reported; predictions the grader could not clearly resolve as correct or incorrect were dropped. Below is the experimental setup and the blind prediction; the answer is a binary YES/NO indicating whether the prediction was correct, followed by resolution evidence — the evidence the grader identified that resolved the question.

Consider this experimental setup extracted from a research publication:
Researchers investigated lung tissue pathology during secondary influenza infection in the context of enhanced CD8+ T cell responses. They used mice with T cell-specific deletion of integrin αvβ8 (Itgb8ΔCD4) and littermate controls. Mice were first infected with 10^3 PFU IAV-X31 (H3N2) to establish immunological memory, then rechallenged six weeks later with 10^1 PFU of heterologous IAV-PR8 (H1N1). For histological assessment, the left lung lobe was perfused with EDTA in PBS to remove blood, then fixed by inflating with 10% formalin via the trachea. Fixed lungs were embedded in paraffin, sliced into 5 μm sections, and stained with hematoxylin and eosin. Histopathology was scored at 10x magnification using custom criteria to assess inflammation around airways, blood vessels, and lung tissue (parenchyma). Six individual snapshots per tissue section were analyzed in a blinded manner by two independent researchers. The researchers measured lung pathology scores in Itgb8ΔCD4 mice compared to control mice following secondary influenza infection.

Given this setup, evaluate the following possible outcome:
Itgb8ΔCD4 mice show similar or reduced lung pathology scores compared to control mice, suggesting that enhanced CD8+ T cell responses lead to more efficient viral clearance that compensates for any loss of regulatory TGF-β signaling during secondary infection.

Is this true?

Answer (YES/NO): NO